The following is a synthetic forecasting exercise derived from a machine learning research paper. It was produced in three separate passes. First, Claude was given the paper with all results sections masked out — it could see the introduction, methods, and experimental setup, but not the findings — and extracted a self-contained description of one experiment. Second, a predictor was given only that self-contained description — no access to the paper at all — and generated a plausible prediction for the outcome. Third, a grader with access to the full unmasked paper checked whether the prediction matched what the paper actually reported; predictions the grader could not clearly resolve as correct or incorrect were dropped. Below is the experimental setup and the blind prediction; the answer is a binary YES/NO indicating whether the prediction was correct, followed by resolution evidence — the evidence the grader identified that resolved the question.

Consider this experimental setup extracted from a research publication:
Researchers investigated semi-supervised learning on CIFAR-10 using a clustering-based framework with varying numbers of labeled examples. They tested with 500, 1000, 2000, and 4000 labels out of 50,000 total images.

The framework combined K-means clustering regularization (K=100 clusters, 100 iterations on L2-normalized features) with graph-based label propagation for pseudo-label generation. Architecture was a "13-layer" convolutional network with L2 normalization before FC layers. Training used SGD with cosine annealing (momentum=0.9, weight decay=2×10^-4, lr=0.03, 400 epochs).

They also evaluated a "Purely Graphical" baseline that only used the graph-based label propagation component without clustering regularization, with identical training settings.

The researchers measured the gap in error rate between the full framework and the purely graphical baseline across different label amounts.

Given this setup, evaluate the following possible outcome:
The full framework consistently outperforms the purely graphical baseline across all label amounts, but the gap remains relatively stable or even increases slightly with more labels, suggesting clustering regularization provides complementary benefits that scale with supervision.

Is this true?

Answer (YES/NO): NO